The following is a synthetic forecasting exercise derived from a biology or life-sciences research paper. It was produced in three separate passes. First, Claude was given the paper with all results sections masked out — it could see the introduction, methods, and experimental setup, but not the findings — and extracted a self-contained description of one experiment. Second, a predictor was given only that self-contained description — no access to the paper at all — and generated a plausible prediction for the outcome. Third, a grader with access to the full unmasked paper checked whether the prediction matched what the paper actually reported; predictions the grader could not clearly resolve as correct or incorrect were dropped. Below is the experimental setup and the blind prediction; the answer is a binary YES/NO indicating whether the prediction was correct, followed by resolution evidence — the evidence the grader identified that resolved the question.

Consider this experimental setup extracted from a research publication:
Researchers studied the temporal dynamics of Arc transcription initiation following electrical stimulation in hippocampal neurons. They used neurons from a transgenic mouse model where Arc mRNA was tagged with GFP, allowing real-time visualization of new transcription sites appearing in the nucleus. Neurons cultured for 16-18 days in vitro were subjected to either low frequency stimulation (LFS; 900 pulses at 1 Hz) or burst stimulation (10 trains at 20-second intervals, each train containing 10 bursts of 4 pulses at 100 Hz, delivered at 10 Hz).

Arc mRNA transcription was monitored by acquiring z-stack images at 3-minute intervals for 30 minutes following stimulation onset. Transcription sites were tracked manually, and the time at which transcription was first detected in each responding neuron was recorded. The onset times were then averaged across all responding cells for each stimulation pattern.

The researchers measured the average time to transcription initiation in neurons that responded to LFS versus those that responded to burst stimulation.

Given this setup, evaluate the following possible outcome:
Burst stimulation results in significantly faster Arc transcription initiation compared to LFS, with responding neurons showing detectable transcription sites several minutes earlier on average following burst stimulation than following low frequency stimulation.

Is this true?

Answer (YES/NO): NO